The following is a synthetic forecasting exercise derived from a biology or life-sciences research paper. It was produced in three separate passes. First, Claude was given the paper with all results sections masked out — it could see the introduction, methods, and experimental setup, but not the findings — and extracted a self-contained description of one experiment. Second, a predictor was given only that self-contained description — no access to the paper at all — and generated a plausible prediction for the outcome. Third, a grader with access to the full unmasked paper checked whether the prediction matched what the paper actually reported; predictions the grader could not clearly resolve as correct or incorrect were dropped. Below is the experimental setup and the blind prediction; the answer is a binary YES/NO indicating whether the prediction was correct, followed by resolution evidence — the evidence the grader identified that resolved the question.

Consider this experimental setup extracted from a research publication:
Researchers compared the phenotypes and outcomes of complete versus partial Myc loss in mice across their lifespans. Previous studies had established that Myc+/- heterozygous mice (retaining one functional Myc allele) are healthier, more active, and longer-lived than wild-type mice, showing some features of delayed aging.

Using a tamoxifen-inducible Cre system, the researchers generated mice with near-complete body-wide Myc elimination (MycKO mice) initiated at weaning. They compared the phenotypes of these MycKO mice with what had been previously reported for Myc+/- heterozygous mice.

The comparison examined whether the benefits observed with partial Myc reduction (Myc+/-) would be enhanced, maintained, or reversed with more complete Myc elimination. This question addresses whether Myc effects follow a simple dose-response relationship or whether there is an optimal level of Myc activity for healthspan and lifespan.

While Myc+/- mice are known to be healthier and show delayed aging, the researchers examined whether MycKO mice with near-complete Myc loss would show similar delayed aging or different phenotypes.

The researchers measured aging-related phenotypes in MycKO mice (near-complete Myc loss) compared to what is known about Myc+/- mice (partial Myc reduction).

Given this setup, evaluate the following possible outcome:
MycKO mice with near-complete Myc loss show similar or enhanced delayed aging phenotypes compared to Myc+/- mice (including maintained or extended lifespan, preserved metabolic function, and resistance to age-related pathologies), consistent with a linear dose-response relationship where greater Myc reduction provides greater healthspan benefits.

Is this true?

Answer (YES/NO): NO